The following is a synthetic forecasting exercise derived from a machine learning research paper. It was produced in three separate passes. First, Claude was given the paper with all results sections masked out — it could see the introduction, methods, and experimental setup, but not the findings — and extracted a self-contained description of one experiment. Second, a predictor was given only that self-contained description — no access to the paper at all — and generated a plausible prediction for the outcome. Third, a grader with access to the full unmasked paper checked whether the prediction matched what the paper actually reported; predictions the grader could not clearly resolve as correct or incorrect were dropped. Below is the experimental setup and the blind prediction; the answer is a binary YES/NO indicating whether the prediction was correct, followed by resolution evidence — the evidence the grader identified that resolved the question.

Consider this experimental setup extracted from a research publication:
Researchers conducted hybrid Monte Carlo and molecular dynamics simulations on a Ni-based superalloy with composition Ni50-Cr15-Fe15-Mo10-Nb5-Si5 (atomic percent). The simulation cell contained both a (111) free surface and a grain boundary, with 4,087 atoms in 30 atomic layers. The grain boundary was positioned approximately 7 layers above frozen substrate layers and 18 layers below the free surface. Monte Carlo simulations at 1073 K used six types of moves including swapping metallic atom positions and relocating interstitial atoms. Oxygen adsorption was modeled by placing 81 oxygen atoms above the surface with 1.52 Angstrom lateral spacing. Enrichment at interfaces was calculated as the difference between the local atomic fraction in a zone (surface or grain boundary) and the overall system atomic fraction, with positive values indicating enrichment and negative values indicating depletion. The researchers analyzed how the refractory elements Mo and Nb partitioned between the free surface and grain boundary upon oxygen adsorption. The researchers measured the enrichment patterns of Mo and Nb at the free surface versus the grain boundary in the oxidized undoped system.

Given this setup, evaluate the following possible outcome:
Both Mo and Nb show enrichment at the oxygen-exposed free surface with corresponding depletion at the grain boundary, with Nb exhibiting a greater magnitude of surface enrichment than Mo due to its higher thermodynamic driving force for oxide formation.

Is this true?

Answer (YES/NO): NO